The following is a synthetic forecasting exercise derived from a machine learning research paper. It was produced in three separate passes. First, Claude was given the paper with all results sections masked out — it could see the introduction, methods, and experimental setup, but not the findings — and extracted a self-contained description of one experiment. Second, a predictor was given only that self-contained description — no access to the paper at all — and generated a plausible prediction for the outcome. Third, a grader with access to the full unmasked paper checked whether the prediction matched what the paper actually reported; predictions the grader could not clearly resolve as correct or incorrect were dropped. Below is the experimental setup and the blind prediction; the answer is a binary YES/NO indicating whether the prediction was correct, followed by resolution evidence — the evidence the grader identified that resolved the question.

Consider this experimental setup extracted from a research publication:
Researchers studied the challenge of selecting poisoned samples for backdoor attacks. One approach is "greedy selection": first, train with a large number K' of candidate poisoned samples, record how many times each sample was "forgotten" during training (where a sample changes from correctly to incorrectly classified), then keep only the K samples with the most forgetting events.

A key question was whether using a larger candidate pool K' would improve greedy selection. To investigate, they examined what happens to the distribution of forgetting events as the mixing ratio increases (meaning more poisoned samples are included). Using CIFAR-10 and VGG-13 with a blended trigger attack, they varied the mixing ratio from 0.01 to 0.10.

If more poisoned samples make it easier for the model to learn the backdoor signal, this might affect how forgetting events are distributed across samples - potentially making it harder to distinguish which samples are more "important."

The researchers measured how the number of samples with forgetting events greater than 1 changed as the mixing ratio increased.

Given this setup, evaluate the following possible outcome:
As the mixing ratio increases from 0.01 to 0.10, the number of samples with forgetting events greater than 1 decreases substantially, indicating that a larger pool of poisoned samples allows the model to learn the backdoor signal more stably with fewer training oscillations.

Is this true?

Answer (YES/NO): NO